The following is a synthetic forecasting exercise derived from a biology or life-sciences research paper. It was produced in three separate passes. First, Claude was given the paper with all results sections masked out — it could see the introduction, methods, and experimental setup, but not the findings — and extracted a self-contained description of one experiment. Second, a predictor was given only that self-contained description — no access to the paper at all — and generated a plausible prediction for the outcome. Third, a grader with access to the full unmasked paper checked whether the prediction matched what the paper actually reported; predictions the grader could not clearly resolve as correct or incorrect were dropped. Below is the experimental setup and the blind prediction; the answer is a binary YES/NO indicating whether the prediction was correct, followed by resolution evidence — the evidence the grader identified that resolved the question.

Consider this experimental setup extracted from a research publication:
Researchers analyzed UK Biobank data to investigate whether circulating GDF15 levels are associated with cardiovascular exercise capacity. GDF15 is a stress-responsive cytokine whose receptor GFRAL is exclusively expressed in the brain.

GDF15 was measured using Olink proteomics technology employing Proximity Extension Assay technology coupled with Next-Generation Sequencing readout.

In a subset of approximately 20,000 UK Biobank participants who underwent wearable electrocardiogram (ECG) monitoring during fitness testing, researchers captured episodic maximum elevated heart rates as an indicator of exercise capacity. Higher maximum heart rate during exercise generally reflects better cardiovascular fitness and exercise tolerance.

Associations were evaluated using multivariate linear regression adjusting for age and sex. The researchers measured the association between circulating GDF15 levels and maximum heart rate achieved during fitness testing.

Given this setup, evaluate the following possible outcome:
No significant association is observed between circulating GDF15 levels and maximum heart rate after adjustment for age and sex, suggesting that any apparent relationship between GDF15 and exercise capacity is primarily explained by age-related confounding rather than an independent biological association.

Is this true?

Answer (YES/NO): NO